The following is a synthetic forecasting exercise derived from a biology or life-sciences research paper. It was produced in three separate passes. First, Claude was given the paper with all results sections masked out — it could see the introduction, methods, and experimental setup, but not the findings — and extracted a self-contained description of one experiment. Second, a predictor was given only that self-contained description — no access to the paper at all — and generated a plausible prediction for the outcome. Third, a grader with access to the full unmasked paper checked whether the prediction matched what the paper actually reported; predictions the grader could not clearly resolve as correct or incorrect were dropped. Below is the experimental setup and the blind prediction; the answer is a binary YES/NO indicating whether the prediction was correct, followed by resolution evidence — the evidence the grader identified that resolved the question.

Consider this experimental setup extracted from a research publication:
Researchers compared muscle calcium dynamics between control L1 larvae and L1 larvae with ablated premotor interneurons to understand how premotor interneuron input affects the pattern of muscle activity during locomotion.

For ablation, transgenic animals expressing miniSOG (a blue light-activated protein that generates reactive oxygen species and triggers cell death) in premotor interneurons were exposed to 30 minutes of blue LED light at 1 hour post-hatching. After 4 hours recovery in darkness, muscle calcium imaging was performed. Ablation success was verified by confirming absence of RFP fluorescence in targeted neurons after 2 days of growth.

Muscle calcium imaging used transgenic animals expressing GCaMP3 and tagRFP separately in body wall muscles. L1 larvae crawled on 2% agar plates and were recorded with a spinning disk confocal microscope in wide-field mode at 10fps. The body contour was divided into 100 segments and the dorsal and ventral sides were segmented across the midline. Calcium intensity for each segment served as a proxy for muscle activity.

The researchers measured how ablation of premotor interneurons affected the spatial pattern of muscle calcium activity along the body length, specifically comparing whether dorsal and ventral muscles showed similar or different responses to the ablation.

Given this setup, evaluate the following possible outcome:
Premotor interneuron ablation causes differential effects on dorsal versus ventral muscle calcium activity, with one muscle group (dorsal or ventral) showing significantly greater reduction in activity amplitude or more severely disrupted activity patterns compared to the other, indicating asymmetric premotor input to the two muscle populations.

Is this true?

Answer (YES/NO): YES